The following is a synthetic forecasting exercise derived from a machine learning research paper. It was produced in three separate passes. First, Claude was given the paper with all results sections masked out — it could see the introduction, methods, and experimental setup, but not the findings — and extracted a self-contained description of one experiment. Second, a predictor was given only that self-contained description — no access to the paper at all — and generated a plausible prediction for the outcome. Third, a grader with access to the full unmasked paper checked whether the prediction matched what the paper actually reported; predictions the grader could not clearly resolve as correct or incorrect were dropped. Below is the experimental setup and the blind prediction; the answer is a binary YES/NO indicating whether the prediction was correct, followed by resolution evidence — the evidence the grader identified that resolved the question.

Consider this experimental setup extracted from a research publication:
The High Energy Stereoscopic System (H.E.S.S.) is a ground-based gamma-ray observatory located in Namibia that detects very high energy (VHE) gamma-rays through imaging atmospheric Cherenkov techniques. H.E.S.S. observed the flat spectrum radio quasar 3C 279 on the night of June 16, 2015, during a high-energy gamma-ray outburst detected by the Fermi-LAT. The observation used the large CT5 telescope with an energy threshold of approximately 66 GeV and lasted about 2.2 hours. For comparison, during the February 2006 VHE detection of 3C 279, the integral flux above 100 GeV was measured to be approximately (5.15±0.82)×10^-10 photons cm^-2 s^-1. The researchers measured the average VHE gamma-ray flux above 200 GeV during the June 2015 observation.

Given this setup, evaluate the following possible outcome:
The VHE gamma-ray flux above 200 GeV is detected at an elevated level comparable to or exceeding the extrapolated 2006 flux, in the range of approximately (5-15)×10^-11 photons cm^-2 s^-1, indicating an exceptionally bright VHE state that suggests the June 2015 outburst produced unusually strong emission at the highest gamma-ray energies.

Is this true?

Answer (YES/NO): NO